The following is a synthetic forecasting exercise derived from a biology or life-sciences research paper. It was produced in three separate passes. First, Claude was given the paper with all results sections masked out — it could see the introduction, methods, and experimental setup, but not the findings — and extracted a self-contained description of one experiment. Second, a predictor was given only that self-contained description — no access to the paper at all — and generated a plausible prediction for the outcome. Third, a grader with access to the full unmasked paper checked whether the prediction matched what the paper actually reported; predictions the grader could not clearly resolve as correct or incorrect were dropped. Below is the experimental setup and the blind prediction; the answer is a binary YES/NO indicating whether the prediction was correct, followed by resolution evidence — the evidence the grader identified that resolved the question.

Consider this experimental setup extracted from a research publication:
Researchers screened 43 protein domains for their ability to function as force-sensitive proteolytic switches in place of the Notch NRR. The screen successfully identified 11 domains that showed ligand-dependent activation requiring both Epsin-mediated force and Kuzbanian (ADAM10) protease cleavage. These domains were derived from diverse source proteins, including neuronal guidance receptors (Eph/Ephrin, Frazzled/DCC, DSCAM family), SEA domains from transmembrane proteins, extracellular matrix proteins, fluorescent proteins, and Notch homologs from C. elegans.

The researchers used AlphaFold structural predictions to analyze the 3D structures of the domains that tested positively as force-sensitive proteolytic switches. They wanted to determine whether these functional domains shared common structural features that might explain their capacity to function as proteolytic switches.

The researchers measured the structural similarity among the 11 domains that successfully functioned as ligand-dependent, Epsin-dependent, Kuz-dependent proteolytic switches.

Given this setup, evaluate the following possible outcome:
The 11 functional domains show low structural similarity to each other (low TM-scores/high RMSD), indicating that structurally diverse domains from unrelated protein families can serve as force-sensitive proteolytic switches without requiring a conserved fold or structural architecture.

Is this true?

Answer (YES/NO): YES